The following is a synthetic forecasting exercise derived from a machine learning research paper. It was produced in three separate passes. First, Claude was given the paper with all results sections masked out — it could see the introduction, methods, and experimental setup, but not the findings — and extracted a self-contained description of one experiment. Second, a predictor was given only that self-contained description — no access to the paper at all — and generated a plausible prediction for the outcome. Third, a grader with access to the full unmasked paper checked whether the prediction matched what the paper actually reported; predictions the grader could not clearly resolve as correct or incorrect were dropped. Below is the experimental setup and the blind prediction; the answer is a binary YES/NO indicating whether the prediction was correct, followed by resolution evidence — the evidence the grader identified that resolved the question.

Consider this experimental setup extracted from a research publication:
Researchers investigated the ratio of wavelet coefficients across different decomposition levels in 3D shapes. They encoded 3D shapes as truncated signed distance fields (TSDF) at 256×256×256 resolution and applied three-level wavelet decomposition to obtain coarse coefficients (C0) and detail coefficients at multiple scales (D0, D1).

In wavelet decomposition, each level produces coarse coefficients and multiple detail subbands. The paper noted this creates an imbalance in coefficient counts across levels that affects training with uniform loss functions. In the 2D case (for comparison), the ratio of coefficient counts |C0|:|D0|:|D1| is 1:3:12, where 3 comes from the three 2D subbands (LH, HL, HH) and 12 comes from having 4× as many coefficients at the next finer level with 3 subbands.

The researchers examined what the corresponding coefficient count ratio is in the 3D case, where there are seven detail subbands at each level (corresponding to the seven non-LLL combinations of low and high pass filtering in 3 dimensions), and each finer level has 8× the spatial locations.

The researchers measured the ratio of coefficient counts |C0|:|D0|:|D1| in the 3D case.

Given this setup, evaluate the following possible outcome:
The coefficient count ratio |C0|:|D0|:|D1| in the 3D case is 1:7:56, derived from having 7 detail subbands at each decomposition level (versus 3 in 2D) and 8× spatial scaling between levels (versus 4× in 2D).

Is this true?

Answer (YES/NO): YES